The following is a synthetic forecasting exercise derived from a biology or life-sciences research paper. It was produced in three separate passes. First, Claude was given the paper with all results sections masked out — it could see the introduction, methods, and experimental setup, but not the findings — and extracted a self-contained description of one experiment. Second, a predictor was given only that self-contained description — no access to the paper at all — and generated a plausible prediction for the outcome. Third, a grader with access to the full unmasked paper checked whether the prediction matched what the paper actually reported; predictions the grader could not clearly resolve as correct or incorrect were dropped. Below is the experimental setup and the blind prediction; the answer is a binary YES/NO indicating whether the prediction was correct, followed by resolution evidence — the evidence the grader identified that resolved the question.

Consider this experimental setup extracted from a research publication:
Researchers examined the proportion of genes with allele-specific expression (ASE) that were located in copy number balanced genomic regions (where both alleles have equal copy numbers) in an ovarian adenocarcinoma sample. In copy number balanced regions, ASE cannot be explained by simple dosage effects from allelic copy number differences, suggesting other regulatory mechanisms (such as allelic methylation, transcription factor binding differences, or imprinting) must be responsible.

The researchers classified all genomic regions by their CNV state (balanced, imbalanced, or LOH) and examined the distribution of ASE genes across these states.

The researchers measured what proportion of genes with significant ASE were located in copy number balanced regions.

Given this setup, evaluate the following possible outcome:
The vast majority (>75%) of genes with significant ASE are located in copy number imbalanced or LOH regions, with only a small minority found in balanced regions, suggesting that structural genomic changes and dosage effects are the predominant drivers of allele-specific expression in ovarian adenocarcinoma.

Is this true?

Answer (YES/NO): NO